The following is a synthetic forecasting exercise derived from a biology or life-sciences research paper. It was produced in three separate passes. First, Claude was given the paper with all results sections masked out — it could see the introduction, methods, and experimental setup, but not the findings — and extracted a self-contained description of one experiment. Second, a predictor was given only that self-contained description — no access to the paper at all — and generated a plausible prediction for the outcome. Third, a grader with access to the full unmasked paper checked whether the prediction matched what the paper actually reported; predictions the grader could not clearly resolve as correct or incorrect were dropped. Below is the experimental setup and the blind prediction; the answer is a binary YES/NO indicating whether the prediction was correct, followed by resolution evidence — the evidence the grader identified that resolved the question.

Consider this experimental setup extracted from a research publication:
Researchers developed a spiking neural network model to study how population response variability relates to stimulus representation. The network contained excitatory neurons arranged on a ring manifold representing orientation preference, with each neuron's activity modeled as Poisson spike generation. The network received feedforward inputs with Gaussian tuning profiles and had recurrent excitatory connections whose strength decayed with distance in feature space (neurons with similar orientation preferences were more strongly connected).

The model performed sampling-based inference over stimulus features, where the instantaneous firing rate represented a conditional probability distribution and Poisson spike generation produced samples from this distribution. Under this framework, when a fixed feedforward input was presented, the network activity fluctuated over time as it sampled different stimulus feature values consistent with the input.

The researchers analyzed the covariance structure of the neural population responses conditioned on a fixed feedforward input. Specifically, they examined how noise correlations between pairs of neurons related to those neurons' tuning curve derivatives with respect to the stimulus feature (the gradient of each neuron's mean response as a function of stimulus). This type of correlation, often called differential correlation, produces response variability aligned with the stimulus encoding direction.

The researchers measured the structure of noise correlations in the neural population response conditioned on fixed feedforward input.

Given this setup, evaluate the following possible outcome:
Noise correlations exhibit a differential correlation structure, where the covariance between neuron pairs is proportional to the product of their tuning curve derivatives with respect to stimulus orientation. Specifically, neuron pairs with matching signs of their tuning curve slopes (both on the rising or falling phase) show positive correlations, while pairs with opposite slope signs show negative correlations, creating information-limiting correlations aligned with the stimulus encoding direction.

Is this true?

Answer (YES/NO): YES